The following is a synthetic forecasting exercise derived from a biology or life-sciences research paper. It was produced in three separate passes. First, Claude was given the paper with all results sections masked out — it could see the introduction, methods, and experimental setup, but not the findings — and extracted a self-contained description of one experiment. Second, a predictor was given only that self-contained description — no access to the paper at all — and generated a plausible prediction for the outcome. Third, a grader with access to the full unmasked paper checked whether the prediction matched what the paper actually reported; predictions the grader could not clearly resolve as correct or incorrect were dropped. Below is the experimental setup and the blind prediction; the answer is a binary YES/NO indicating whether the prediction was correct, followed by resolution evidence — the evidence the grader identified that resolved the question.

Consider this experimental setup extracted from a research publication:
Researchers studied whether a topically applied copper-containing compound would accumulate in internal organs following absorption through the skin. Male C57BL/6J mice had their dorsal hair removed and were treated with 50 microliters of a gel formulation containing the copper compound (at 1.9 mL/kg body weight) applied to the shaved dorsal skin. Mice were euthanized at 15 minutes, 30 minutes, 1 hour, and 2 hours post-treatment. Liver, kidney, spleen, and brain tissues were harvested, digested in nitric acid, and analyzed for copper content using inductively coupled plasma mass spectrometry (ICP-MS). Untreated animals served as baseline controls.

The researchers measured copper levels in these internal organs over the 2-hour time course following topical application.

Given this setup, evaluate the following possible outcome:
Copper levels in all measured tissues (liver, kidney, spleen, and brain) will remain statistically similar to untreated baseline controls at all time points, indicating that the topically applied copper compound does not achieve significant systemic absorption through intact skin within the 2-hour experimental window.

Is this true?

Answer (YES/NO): NO